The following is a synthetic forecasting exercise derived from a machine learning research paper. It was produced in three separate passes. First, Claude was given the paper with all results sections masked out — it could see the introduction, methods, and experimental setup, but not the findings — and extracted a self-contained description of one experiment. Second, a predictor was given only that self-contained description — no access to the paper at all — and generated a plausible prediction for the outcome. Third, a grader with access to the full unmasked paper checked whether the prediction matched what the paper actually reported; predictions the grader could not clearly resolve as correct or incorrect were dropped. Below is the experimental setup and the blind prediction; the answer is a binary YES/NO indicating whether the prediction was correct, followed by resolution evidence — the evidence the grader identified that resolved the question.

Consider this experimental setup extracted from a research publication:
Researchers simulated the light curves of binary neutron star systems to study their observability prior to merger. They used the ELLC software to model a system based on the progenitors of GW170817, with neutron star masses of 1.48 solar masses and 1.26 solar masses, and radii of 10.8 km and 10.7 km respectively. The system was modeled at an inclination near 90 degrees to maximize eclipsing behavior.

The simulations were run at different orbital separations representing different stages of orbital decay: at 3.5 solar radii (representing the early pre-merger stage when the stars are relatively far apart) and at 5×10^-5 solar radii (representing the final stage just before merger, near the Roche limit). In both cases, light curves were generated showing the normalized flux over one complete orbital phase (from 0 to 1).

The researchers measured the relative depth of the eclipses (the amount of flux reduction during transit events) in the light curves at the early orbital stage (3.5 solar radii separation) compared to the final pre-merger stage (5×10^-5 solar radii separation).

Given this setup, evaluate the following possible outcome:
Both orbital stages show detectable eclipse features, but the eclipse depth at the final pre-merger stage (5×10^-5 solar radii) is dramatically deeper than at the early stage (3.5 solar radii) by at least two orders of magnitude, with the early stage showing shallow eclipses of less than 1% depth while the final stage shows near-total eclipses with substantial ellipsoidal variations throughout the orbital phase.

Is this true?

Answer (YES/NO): NO